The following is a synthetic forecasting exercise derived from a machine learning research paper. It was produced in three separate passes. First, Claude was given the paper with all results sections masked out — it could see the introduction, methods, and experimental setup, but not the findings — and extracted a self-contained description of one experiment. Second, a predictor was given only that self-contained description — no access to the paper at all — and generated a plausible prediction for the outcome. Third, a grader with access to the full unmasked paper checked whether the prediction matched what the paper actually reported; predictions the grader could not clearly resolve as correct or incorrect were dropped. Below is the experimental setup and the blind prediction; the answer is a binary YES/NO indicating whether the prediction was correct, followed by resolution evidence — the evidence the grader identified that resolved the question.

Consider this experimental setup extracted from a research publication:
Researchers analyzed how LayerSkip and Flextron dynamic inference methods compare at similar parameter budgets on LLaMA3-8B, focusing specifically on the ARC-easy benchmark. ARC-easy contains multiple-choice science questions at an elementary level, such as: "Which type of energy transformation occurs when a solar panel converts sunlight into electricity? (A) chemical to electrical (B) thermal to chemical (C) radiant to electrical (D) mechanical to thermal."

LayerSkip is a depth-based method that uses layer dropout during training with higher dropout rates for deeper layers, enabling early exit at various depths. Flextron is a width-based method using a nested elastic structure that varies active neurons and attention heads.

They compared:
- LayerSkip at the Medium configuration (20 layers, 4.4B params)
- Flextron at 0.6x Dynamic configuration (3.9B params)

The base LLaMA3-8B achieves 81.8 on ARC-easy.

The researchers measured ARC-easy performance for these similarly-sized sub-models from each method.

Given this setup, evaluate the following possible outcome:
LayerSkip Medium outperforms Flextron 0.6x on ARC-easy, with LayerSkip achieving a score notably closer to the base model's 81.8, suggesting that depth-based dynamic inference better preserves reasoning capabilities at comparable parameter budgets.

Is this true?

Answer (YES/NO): YES